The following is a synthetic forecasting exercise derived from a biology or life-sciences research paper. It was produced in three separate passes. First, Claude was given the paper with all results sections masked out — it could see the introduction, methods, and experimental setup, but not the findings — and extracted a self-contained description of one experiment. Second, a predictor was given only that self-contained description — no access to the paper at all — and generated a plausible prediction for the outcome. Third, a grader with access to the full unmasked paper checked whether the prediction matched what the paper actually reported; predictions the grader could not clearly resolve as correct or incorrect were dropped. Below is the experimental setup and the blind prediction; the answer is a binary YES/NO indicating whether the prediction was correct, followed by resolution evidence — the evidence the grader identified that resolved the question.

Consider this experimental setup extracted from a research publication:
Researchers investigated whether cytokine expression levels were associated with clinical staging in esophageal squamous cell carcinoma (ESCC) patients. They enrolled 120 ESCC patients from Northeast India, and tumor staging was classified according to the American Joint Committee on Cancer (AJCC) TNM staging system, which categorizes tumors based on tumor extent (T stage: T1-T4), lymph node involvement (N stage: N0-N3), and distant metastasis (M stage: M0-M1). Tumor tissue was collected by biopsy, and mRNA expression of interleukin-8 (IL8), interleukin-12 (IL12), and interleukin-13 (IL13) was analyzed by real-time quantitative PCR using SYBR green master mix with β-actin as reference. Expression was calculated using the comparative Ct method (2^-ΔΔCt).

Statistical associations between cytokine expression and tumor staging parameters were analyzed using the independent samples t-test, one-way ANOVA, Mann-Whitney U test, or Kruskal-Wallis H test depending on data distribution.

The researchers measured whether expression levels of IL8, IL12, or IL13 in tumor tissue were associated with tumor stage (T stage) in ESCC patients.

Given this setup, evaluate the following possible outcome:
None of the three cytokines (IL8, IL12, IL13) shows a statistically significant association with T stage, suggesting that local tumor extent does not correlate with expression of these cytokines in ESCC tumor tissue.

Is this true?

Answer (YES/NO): NO